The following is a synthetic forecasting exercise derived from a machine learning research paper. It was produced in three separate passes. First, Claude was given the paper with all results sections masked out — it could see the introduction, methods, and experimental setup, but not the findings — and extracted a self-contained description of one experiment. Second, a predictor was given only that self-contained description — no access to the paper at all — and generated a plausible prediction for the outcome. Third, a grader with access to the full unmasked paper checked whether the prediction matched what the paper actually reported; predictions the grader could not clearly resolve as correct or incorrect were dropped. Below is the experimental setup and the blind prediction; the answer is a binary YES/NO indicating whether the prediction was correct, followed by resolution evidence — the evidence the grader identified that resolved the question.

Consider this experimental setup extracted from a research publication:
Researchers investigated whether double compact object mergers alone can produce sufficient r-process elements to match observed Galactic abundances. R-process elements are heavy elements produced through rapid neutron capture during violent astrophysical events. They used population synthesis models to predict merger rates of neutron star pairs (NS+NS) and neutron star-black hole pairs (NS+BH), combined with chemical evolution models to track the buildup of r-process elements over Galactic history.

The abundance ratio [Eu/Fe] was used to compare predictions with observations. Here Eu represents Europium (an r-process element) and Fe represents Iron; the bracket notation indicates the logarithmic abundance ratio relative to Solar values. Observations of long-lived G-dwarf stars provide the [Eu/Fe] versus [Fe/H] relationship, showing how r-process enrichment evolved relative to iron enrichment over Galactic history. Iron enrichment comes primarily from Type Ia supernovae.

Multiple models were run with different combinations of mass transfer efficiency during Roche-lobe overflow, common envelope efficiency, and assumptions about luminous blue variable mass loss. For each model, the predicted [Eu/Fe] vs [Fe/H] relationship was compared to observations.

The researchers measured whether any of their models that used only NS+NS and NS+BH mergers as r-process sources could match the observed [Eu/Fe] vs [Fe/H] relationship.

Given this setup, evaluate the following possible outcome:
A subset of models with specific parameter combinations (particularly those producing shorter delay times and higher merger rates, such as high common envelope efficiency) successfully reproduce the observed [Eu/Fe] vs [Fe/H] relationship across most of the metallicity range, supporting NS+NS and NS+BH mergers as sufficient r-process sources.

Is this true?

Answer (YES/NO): NO